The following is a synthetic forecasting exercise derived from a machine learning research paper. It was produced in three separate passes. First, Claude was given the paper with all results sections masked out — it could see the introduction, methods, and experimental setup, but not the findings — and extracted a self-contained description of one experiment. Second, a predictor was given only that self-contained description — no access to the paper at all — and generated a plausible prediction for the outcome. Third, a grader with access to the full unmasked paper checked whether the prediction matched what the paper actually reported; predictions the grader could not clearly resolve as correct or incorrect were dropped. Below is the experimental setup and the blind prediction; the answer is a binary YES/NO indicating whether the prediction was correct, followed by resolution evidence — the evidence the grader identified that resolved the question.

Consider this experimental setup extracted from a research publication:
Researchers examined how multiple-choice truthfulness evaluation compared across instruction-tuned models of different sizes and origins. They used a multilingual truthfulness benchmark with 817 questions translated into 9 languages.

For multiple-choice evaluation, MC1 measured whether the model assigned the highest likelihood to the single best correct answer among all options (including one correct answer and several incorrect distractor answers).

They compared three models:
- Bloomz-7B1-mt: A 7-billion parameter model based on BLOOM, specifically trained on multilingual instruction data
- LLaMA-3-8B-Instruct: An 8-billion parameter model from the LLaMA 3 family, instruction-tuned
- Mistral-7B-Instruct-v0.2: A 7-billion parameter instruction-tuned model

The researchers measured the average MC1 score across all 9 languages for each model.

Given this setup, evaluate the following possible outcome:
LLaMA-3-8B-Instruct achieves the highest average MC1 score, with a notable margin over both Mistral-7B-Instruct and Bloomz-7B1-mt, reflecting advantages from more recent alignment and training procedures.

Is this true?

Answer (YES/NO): NO